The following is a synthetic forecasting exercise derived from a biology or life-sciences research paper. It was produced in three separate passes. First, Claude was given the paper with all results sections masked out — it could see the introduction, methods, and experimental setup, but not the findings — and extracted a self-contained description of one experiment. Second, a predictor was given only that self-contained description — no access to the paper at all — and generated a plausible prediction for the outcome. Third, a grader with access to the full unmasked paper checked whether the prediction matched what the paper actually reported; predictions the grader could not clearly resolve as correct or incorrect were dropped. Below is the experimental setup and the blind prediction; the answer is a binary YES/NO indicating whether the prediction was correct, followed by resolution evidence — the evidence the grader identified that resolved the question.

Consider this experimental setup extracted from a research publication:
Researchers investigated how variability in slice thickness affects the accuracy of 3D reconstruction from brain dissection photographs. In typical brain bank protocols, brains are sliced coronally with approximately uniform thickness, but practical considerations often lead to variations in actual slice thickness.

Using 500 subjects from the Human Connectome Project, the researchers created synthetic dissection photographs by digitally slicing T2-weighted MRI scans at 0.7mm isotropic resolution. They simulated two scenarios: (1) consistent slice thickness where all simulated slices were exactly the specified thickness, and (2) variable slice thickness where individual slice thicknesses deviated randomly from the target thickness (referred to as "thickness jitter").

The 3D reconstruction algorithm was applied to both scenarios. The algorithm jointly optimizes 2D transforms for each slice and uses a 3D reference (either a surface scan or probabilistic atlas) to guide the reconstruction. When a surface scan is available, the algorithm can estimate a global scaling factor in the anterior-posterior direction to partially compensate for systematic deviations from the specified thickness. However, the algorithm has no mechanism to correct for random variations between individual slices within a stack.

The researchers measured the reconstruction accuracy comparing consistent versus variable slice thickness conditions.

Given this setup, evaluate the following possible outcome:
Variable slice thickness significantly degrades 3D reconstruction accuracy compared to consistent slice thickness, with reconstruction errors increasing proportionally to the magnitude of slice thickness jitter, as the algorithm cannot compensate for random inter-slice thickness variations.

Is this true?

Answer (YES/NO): YES